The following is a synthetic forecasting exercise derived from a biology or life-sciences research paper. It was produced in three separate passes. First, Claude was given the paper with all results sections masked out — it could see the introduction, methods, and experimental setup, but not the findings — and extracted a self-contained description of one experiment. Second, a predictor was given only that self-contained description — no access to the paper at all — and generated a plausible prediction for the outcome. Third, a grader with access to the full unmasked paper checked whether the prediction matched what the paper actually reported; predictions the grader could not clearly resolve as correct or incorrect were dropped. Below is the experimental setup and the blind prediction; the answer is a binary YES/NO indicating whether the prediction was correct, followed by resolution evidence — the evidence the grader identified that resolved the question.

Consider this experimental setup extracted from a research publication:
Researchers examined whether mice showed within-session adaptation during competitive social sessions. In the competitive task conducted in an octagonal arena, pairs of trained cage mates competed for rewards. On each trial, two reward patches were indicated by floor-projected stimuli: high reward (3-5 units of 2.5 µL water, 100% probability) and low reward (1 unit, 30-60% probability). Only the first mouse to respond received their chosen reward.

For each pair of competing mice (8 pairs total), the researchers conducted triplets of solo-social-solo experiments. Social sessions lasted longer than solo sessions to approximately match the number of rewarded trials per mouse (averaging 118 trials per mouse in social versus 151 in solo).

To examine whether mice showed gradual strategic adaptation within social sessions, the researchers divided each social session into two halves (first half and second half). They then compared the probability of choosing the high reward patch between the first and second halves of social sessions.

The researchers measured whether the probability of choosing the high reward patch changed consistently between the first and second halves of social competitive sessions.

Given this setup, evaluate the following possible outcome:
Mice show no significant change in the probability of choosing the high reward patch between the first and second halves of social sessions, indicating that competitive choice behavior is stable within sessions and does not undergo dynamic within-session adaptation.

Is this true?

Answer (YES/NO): YES